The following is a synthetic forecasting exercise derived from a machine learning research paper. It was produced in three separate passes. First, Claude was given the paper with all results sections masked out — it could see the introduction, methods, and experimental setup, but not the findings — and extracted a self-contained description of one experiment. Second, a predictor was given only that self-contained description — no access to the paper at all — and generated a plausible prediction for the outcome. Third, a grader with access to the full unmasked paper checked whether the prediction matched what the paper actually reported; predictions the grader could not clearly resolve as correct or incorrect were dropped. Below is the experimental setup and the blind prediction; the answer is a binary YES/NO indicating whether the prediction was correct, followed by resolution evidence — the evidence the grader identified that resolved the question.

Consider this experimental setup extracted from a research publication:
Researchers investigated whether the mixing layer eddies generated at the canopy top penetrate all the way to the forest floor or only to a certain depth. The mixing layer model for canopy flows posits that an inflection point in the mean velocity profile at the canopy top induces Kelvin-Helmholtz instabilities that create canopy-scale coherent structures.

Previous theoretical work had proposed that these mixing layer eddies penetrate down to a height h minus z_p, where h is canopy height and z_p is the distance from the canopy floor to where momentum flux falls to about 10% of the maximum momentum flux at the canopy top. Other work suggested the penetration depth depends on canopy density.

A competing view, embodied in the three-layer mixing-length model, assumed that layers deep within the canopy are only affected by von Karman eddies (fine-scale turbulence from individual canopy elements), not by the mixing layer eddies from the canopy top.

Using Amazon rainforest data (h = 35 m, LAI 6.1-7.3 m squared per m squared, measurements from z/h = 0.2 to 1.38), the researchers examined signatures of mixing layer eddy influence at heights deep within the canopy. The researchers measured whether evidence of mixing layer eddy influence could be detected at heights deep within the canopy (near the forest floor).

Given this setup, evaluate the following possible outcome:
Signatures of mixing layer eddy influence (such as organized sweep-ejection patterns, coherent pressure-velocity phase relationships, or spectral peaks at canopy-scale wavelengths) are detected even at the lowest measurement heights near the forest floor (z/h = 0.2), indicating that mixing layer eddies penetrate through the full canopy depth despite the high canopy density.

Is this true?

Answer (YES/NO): YES